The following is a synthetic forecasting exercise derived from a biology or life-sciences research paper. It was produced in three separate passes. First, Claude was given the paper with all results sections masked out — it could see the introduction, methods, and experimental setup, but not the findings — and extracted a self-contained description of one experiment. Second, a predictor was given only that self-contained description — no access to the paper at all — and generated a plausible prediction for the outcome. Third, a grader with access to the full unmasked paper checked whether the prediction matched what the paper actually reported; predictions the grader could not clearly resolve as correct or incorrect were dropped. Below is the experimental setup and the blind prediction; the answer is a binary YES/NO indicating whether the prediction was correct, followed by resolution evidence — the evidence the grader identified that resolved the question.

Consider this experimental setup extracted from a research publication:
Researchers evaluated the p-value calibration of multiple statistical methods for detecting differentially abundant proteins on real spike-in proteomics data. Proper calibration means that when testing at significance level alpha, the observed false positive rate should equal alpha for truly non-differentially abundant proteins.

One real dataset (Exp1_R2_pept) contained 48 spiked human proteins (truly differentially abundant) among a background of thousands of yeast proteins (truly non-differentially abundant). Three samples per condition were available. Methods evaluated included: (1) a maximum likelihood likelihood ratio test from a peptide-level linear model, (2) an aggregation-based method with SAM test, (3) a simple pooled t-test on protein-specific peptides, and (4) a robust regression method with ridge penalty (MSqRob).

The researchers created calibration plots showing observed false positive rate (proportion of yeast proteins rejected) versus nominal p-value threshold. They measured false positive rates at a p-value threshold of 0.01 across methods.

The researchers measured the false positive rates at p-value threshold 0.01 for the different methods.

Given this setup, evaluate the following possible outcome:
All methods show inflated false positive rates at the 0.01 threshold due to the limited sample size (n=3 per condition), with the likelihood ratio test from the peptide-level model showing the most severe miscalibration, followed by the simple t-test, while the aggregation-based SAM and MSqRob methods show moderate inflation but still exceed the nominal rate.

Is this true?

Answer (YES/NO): NO